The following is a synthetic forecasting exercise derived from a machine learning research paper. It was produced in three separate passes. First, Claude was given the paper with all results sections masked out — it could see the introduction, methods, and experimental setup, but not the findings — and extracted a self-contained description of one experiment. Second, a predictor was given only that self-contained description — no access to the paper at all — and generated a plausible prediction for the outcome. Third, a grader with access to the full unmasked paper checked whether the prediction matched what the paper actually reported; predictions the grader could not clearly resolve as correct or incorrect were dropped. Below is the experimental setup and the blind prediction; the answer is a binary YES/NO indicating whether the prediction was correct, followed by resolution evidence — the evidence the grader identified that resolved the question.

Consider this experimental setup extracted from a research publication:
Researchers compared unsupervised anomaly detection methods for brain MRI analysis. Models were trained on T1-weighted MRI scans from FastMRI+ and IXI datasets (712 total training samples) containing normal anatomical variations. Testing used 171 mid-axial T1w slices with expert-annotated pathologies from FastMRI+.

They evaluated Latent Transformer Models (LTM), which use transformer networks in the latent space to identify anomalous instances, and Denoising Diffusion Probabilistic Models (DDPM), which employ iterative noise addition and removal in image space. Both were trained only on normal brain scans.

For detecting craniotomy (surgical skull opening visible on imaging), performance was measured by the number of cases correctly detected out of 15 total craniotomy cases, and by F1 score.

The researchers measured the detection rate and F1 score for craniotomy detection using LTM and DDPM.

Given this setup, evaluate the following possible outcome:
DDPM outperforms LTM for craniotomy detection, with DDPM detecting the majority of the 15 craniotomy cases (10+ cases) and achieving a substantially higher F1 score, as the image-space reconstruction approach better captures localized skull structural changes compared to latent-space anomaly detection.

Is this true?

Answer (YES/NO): NO